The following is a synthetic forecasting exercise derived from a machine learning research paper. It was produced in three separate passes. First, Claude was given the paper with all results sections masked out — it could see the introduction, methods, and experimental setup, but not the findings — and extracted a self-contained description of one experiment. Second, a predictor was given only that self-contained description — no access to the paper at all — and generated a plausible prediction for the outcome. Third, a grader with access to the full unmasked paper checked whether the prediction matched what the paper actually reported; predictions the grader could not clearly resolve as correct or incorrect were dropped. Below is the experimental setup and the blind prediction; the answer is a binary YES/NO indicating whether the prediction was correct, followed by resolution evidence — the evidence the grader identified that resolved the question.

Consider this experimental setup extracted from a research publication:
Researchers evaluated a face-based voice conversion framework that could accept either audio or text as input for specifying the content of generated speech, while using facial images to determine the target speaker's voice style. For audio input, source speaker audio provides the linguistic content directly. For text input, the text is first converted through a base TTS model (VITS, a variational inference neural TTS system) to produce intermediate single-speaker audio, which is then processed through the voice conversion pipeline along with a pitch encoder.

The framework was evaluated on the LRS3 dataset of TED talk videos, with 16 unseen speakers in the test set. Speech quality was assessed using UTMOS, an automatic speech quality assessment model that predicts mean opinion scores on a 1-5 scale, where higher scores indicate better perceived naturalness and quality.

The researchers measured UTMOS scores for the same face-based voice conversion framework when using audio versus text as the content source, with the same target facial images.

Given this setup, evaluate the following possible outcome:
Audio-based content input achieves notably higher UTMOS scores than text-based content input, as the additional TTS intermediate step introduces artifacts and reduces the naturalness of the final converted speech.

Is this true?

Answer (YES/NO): NO